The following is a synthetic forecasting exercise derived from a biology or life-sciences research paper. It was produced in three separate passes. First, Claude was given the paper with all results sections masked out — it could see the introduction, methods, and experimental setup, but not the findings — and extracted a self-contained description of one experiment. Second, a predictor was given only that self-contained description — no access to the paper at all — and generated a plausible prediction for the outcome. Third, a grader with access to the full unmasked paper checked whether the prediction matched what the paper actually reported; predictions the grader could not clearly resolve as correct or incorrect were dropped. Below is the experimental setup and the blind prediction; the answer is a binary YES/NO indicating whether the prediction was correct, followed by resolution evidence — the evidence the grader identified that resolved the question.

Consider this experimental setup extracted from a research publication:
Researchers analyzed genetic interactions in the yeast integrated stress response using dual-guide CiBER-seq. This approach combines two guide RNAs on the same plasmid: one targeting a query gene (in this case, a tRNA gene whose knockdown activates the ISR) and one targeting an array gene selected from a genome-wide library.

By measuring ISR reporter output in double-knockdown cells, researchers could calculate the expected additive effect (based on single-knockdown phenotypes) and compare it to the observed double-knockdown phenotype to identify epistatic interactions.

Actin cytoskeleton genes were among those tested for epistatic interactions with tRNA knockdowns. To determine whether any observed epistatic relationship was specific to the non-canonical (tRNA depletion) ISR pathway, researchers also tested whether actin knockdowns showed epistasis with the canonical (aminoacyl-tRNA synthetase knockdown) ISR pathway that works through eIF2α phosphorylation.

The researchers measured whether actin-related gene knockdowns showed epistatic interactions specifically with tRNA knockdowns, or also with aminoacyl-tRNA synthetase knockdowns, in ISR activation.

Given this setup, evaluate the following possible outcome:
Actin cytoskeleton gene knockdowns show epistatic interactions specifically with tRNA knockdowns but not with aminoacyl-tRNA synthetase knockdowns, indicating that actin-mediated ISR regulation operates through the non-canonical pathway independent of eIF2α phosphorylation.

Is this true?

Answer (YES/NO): NO